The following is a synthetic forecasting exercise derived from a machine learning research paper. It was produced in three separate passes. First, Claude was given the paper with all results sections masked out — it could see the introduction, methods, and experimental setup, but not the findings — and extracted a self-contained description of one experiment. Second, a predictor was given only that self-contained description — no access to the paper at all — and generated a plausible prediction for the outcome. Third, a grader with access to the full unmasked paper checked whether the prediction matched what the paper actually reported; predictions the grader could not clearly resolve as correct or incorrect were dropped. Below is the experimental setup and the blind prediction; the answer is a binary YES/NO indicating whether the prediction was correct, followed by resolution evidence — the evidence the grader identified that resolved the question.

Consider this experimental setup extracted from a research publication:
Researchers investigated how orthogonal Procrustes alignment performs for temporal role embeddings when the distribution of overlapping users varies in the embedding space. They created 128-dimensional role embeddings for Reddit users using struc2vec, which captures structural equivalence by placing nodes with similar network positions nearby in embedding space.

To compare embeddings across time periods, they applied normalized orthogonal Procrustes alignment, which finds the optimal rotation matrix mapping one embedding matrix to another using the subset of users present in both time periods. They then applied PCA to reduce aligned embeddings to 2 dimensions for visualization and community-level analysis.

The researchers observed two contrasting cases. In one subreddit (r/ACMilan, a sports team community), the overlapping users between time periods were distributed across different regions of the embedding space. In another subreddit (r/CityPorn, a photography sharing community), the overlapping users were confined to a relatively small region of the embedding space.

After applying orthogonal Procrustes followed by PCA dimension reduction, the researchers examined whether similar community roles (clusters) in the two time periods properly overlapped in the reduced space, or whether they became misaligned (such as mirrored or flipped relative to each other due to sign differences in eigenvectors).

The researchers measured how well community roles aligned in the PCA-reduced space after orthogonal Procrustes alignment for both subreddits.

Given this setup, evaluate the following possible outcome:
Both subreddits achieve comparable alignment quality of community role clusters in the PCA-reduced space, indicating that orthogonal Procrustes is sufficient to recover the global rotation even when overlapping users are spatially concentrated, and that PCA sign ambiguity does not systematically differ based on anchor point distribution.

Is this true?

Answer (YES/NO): NO